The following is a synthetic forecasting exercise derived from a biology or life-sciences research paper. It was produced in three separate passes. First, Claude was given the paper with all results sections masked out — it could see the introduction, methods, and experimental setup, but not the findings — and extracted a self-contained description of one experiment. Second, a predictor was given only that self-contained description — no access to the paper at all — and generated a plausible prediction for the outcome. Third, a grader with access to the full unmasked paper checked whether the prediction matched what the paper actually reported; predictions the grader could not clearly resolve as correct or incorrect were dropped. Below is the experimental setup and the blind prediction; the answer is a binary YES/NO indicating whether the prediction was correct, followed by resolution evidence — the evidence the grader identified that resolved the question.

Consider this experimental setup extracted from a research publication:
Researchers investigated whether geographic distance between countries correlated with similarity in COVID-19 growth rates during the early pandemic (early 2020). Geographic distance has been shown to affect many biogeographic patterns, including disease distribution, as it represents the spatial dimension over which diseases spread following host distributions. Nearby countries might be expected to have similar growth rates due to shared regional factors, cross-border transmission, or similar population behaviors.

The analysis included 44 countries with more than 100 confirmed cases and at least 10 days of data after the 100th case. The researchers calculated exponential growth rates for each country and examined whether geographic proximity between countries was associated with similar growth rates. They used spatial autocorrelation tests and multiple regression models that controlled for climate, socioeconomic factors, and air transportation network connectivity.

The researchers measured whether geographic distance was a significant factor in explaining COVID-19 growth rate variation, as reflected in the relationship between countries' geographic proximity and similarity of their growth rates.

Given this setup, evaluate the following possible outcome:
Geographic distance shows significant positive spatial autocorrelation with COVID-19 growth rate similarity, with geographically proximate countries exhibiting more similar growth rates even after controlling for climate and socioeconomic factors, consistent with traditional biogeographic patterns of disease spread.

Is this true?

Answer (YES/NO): NO